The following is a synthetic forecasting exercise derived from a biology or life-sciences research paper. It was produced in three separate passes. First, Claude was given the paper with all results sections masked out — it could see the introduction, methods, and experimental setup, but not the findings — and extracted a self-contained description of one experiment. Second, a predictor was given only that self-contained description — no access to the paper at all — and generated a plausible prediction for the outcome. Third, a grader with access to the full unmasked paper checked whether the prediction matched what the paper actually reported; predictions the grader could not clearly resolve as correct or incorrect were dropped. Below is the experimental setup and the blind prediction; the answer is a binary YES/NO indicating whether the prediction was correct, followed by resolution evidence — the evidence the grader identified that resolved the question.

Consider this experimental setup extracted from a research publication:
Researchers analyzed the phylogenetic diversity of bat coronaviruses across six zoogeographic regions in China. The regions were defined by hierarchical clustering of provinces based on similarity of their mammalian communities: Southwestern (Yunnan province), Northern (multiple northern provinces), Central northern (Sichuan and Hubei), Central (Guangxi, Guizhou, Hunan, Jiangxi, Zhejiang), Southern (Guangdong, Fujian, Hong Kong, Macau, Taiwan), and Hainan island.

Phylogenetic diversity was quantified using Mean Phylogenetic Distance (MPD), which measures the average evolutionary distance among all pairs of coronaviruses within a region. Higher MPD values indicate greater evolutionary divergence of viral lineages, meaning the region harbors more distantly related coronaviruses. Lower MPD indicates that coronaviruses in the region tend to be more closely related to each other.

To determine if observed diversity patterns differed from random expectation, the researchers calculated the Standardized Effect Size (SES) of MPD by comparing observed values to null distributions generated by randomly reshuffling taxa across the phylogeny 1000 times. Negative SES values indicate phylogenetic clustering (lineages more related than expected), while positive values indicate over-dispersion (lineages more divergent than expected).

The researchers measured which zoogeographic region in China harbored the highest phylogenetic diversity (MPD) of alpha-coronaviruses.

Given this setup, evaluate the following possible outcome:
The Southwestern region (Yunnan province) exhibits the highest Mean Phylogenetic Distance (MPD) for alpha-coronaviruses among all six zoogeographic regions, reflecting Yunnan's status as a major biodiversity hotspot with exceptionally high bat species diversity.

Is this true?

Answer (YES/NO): YES